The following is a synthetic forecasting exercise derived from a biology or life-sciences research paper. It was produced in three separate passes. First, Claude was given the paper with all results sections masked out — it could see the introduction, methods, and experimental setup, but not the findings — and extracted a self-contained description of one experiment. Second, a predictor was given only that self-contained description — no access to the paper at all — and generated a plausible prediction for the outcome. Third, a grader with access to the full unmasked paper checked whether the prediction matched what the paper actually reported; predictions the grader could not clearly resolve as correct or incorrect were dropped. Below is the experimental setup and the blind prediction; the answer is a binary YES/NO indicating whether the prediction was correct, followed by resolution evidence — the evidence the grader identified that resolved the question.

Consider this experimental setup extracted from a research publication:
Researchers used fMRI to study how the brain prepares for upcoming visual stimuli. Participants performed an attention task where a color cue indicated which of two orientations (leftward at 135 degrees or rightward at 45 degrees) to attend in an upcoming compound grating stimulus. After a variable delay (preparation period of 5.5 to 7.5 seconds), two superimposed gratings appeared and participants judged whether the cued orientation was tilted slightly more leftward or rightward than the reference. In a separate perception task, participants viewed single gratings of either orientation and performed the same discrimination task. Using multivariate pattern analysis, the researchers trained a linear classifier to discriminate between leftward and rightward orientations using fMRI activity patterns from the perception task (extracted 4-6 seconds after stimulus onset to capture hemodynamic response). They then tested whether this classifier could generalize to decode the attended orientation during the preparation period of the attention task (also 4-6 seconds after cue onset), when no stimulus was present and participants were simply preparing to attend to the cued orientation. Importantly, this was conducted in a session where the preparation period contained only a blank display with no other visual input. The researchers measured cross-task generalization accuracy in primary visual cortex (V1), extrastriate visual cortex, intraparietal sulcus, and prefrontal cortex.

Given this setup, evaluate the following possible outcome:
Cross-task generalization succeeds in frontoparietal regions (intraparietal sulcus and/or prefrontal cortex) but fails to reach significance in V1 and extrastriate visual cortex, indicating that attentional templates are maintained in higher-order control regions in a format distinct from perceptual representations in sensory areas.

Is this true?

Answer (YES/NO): NO